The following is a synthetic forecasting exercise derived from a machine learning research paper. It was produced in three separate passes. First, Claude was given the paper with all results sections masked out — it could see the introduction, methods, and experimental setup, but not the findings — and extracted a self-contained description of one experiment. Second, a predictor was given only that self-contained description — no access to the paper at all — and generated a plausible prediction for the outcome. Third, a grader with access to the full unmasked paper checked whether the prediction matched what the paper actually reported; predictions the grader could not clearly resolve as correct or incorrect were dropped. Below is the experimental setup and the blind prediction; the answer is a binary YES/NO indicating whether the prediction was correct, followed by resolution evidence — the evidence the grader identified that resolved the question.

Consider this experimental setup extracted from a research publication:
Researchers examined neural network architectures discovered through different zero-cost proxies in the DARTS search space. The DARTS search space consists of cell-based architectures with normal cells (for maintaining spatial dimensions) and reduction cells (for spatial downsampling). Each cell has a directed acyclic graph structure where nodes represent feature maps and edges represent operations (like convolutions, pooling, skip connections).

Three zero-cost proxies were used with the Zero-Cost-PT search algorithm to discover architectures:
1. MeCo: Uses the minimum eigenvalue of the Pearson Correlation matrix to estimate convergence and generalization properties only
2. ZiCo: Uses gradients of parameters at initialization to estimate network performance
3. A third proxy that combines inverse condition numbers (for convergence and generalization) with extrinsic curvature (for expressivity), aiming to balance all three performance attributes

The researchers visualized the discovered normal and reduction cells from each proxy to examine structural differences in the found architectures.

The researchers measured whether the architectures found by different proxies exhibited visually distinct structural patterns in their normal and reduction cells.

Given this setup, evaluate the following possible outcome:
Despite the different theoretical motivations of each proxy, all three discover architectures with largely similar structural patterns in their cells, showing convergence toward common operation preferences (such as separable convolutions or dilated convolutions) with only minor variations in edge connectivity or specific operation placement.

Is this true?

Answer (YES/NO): NO